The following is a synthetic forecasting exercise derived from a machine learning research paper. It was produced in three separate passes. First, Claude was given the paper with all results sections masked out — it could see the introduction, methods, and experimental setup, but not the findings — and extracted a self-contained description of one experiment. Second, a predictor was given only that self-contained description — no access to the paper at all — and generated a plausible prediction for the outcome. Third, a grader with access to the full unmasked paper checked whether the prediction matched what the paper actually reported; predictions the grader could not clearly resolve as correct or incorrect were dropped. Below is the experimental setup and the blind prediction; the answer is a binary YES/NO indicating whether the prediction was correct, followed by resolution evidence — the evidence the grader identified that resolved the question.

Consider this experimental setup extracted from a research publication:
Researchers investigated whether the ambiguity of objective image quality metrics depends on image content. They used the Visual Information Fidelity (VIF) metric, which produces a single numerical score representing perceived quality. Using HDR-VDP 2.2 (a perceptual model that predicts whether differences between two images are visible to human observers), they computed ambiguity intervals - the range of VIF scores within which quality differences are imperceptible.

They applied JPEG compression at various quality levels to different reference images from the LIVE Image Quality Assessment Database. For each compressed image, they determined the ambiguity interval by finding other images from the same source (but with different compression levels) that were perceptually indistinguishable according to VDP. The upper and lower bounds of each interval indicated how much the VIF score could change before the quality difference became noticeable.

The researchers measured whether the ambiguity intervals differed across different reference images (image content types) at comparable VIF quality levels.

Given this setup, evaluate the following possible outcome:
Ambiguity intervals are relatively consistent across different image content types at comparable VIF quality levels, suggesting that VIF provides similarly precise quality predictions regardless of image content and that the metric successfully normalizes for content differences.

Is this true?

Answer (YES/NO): NO